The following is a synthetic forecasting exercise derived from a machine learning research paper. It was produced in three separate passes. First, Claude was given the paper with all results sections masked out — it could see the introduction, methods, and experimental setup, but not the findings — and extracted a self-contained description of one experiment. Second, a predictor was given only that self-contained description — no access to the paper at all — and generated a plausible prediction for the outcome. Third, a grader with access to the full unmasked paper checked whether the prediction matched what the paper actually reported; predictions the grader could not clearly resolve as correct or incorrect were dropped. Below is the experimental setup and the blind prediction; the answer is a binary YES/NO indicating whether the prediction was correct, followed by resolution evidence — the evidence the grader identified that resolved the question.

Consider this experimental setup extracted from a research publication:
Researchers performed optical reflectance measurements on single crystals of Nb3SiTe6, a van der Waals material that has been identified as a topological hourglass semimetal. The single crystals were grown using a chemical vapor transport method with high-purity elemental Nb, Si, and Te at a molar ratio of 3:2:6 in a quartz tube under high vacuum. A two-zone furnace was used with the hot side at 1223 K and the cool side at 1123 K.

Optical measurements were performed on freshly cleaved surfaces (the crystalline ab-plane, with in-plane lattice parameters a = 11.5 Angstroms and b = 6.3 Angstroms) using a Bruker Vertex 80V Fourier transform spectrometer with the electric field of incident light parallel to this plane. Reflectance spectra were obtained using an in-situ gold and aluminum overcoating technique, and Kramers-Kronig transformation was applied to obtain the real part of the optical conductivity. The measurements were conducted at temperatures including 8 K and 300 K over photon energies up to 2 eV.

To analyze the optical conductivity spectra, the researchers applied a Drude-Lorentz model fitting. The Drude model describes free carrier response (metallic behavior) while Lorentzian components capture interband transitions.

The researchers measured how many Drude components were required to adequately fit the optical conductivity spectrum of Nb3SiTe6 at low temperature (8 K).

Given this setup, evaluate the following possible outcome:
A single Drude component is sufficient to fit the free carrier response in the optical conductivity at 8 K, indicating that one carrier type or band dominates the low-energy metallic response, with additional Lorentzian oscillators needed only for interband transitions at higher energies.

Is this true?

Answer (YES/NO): NO